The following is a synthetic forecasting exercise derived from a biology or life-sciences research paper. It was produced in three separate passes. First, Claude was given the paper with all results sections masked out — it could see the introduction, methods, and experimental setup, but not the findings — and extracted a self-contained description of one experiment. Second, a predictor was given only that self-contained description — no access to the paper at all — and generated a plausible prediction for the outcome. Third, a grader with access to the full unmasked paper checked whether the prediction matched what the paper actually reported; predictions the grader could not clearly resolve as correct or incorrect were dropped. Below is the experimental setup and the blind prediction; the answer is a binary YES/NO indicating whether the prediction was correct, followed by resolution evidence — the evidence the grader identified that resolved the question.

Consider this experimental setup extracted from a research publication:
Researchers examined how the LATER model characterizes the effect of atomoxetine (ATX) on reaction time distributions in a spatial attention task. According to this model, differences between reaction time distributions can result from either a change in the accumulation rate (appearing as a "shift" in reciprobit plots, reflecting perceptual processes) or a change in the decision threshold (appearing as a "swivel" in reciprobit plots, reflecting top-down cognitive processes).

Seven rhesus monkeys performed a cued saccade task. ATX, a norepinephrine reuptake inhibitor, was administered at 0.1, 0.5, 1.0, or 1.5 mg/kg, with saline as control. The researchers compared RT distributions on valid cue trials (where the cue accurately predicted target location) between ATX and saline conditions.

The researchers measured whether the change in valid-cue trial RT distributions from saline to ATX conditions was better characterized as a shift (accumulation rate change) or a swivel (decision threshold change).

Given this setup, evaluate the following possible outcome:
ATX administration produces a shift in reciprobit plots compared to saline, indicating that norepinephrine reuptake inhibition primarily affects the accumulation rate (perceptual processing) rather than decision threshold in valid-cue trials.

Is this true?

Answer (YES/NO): YES